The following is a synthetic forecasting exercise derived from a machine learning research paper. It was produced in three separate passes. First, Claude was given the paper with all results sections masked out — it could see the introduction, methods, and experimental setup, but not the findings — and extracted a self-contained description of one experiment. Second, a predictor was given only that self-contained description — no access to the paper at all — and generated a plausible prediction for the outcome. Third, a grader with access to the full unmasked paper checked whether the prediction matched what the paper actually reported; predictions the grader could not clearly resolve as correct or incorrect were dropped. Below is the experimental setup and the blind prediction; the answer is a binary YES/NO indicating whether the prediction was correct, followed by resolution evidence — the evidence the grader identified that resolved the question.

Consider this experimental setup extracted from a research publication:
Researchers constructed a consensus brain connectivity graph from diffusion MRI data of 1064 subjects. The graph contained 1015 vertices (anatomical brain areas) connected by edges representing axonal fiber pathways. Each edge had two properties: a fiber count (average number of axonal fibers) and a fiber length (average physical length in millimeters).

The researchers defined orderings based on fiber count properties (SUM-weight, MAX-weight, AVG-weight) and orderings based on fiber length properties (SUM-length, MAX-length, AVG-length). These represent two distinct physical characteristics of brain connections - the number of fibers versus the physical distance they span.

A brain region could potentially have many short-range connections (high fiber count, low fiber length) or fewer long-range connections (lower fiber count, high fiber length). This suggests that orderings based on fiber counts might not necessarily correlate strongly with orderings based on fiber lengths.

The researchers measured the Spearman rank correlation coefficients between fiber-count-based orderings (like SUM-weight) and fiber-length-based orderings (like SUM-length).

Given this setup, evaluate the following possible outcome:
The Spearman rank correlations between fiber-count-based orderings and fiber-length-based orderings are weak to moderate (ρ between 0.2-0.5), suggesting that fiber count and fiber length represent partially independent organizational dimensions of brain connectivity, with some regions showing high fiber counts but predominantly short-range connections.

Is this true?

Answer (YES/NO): NO